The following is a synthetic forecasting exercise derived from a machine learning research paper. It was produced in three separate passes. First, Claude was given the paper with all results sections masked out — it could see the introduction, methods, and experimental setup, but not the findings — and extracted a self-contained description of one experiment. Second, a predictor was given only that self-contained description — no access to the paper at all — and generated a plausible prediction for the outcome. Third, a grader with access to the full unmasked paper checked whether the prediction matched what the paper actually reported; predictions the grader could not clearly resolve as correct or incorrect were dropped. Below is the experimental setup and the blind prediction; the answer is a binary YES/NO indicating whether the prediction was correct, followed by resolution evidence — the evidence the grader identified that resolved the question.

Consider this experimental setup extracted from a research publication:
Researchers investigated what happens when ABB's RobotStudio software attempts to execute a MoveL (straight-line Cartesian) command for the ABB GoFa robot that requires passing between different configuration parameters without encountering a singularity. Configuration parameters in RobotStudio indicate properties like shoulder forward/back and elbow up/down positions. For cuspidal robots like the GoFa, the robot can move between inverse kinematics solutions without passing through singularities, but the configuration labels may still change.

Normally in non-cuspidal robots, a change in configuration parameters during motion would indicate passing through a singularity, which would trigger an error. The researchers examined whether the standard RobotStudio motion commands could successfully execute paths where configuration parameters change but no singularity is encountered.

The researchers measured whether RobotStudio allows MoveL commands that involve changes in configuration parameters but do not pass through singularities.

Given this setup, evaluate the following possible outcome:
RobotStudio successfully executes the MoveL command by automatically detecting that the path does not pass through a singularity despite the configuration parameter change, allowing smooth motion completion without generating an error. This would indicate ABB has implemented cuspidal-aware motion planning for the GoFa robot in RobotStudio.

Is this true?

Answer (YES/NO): NO